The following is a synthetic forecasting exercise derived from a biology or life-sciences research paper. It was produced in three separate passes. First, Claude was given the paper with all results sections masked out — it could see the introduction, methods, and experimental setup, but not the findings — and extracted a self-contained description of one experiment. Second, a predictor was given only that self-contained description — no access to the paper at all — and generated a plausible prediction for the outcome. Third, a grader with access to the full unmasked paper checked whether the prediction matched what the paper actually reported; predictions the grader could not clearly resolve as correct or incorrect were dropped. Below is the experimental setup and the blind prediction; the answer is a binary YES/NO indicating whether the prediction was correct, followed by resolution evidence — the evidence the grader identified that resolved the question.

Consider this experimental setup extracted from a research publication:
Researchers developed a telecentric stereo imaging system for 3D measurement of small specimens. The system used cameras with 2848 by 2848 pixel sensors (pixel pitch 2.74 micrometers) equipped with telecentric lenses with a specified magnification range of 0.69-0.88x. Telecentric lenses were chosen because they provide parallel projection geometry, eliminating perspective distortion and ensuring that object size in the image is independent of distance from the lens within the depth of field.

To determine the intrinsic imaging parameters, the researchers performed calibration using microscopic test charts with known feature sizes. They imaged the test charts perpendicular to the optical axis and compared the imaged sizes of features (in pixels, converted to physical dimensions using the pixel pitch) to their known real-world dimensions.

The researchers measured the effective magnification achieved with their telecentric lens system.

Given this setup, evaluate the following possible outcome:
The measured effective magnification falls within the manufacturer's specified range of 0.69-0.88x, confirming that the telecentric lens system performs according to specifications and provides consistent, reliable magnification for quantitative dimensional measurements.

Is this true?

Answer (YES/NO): NO